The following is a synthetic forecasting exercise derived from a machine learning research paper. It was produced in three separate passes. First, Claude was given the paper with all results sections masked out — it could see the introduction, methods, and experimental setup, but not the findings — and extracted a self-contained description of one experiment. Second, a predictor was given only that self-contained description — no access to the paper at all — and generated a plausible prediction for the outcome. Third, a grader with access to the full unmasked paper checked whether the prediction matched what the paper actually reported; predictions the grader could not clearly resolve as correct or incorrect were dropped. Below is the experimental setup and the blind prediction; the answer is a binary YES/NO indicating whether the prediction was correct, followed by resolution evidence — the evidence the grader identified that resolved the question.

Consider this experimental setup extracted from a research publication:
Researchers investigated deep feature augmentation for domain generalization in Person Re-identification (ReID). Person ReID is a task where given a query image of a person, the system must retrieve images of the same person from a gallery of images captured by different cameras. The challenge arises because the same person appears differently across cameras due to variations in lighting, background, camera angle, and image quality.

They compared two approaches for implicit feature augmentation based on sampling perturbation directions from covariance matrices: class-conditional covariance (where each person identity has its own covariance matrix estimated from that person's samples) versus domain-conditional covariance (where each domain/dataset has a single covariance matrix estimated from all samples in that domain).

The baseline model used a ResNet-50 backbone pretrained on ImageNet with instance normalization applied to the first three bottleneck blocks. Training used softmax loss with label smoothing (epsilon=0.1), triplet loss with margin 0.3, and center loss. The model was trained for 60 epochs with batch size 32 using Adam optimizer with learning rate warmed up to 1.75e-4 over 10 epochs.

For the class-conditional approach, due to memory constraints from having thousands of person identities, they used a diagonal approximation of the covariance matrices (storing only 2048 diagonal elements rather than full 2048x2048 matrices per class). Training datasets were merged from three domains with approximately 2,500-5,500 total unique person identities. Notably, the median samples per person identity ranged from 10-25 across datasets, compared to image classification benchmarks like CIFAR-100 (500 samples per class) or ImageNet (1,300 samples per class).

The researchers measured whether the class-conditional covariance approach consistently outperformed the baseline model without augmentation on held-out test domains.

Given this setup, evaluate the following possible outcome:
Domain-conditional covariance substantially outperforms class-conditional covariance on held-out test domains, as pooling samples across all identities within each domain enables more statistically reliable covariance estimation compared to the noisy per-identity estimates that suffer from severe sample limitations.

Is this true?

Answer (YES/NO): YES